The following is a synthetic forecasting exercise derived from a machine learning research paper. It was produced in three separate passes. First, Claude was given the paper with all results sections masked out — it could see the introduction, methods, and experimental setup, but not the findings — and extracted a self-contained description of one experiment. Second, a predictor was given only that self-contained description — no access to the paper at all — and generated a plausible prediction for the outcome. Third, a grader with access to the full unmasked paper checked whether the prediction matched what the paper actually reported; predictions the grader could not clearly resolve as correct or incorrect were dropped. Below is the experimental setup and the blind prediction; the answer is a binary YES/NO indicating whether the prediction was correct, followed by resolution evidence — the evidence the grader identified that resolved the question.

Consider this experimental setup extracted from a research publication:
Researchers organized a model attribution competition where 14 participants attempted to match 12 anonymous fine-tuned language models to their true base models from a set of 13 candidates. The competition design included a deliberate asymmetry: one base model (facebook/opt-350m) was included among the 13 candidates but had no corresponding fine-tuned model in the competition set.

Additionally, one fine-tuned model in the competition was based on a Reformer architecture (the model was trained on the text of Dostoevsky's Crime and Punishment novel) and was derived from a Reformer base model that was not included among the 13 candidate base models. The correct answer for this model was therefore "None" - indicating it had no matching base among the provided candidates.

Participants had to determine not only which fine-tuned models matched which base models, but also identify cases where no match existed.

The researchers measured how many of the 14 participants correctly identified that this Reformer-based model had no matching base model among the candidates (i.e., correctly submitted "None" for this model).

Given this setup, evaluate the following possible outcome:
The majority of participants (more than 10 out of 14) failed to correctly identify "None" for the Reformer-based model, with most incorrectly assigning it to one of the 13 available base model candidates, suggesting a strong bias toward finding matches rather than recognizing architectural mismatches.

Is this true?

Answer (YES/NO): YES